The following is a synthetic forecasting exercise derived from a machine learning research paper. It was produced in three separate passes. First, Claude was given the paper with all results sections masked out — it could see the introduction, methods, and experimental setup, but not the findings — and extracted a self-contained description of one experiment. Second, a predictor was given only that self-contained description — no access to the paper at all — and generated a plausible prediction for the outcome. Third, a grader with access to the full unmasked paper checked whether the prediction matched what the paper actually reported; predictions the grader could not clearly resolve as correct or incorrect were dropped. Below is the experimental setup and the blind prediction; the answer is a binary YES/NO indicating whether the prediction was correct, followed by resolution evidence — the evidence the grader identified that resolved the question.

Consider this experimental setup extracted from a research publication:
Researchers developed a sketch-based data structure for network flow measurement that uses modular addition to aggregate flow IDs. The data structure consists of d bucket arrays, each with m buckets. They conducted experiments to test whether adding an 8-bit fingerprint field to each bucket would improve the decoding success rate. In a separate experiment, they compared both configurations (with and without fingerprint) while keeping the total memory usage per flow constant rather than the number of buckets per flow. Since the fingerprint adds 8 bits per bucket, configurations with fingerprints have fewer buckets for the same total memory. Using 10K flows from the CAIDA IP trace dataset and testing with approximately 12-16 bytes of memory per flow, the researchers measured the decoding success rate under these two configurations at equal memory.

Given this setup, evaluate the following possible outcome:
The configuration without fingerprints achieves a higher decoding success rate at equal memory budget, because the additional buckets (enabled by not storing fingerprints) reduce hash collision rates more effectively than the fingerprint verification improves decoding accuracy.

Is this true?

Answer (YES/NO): YES